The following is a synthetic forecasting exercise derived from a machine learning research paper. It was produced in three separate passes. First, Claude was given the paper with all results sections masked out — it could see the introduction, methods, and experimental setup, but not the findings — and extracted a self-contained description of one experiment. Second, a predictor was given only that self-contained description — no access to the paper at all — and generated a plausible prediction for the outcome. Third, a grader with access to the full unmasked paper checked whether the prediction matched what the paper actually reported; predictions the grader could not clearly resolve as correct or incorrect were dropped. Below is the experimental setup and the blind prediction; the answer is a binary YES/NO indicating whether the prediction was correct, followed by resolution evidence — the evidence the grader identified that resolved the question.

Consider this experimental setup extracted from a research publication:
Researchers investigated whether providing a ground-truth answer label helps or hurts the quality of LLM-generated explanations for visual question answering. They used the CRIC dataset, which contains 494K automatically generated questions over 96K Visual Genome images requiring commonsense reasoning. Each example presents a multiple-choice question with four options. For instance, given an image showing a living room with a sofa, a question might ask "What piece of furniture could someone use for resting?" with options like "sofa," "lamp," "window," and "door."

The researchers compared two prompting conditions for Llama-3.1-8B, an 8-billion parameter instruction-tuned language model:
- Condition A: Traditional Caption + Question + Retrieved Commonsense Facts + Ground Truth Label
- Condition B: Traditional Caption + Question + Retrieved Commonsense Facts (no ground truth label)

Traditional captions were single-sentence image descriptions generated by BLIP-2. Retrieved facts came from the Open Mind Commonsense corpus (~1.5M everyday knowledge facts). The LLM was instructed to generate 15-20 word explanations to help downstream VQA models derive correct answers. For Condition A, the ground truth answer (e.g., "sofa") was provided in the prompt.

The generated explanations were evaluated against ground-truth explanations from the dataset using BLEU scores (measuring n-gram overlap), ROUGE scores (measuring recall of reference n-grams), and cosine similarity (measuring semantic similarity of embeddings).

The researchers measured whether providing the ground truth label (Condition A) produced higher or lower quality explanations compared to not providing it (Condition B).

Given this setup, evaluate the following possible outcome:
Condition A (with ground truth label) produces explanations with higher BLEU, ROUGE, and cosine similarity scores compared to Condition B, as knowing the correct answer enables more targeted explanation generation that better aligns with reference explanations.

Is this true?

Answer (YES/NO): NO